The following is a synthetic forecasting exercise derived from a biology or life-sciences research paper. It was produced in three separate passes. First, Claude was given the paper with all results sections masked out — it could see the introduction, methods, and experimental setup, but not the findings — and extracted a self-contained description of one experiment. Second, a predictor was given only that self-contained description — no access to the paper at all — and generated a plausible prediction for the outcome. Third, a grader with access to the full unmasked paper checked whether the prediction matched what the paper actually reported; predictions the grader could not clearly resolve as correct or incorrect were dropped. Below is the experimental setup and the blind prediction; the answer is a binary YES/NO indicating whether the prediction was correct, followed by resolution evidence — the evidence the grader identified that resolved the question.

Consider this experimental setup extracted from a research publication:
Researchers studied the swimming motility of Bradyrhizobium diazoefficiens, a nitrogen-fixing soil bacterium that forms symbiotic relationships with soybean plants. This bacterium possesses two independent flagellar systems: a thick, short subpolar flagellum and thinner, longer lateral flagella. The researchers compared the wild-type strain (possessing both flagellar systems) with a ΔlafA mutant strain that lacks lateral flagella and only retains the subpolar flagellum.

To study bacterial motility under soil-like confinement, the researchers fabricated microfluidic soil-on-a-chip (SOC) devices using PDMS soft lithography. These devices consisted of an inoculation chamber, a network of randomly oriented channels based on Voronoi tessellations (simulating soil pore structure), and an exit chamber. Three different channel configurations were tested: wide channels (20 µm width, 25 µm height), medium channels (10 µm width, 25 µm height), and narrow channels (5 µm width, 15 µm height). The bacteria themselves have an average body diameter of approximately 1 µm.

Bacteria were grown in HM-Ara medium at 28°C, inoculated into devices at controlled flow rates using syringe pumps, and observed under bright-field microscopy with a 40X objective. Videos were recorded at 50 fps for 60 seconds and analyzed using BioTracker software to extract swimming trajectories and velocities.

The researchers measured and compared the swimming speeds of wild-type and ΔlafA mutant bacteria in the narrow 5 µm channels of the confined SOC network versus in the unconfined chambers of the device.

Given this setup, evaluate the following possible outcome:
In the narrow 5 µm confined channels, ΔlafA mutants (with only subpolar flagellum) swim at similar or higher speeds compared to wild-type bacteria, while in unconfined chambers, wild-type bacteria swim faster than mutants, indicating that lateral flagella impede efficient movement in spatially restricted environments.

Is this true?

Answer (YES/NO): YES